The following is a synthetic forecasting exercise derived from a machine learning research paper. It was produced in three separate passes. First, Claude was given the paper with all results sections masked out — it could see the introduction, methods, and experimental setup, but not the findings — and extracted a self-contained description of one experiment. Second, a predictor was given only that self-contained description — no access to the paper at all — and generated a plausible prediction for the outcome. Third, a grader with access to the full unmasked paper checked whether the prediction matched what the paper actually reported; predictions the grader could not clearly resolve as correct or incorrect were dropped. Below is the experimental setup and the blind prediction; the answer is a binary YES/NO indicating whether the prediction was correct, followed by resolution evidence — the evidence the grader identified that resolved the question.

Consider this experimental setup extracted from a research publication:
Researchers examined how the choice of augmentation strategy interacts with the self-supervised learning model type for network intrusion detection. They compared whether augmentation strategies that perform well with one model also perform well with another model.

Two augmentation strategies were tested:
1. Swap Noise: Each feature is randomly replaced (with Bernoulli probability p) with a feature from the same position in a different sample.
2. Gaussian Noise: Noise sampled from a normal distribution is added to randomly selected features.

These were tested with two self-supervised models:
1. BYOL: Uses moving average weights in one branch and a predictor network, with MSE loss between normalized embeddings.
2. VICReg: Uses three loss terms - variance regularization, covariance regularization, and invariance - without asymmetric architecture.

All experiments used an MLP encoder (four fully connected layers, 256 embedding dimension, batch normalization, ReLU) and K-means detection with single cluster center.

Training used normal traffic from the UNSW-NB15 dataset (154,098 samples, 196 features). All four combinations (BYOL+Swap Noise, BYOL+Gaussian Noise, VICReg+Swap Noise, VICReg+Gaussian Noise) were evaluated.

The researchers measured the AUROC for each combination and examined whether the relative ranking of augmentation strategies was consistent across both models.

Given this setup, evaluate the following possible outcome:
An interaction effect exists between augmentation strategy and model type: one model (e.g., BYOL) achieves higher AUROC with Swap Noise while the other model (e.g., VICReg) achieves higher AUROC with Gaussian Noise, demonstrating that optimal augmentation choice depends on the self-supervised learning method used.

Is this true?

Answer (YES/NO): NO